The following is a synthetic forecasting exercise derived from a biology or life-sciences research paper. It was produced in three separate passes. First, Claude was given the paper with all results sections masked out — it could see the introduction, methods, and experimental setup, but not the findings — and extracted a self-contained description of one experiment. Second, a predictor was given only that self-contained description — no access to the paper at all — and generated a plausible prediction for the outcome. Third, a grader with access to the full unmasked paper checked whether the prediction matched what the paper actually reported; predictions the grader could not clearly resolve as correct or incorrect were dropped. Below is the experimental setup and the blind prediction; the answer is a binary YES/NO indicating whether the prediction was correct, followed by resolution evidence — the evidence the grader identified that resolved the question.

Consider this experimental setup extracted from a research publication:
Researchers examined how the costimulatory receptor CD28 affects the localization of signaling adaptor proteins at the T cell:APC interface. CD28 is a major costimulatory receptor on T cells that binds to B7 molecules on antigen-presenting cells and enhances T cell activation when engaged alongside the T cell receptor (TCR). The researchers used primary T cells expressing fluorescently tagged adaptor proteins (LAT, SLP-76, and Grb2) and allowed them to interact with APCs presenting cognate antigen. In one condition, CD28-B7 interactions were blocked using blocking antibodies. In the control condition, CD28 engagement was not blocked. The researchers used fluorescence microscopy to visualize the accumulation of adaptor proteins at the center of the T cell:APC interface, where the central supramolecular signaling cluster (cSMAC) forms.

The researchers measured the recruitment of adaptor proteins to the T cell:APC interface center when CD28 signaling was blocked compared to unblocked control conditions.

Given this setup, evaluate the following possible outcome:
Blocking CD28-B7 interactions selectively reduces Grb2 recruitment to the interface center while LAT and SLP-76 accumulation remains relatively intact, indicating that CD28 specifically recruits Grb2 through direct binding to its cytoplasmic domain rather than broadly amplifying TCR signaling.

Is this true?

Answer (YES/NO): NO